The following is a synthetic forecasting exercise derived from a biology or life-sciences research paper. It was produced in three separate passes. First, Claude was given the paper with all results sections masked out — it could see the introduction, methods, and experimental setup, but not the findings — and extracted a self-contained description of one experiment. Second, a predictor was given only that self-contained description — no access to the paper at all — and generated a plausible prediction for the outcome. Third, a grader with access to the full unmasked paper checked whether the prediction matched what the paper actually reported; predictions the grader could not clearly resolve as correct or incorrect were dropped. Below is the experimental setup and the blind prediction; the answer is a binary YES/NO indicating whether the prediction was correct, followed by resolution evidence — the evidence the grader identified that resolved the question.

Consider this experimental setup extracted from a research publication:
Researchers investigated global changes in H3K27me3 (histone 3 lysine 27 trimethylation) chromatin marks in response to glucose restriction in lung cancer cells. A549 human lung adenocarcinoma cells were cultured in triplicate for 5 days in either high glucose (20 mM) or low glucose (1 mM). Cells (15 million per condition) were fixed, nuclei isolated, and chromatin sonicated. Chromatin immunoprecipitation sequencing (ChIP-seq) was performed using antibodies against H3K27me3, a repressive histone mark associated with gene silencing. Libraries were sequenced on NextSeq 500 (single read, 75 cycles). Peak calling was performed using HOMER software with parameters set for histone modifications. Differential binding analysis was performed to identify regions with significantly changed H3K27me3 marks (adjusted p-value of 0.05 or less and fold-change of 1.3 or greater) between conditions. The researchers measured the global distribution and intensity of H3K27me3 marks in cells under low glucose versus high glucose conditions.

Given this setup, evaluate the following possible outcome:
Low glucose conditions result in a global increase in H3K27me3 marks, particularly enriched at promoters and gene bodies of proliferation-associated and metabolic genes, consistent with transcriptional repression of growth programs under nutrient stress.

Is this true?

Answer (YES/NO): NO